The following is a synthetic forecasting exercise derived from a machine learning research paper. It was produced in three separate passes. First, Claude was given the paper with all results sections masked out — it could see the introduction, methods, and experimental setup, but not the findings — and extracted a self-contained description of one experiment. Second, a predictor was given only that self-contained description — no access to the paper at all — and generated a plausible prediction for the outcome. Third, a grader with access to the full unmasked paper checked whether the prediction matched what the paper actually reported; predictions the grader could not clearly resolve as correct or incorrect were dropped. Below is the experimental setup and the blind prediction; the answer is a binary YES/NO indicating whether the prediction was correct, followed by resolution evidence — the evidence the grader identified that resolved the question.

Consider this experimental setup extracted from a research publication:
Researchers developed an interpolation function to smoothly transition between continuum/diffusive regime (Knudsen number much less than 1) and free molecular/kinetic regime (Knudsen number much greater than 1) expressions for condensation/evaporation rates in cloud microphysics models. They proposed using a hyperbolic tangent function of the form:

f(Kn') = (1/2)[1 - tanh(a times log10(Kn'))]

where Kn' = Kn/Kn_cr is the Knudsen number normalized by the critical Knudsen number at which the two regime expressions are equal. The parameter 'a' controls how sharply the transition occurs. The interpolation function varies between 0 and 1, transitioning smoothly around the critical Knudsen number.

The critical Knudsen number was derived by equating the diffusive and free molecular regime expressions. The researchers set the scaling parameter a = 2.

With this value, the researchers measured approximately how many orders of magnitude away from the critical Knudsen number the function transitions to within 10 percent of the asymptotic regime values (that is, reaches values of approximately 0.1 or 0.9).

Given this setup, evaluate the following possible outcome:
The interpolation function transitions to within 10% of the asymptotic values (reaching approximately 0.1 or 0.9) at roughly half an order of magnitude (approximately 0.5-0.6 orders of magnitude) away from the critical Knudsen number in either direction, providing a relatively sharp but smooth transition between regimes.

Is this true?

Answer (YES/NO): NO